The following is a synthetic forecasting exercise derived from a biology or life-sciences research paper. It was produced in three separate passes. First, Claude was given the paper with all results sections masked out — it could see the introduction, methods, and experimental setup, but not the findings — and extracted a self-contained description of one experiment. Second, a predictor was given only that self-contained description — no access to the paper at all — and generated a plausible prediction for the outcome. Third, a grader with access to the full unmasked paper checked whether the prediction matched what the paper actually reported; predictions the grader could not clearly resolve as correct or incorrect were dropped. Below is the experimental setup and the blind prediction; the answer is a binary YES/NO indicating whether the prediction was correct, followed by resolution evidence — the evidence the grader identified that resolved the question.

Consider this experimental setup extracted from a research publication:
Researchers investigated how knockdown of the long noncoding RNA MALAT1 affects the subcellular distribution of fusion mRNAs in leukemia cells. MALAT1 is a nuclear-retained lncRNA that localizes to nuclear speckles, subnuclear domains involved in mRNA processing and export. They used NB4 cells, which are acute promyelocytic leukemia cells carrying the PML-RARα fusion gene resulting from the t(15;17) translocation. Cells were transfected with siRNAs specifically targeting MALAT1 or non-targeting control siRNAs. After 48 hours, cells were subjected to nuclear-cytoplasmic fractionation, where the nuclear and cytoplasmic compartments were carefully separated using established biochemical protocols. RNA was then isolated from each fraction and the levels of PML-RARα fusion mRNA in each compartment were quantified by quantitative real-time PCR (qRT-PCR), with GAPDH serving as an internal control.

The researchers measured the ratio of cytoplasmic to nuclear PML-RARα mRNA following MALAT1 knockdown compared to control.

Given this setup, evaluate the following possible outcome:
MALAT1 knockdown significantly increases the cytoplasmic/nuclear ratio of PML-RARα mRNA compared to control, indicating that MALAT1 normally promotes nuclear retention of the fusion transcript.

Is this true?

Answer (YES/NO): NO